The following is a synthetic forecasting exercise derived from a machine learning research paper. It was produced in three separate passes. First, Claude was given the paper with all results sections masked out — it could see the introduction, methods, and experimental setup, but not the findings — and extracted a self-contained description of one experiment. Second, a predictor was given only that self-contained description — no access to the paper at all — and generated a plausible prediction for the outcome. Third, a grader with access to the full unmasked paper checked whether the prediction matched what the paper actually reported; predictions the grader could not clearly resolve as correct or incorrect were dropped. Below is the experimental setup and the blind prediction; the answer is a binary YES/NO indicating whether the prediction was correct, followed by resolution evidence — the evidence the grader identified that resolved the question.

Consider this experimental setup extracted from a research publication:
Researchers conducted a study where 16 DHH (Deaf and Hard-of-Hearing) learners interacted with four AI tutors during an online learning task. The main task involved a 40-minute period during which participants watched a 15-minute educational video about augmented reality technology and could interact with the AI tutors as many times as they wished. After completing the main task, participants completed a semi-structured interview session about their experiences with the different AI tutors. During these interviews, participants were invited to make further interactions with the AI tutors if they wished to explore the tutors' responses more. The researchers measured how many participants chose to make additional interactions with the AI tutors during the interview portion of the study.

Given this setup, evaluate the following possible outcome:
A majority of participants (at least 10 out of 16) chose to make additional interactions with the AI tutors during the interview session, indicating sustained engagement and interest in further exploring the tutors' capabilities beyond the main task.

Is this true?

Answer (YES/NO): YES